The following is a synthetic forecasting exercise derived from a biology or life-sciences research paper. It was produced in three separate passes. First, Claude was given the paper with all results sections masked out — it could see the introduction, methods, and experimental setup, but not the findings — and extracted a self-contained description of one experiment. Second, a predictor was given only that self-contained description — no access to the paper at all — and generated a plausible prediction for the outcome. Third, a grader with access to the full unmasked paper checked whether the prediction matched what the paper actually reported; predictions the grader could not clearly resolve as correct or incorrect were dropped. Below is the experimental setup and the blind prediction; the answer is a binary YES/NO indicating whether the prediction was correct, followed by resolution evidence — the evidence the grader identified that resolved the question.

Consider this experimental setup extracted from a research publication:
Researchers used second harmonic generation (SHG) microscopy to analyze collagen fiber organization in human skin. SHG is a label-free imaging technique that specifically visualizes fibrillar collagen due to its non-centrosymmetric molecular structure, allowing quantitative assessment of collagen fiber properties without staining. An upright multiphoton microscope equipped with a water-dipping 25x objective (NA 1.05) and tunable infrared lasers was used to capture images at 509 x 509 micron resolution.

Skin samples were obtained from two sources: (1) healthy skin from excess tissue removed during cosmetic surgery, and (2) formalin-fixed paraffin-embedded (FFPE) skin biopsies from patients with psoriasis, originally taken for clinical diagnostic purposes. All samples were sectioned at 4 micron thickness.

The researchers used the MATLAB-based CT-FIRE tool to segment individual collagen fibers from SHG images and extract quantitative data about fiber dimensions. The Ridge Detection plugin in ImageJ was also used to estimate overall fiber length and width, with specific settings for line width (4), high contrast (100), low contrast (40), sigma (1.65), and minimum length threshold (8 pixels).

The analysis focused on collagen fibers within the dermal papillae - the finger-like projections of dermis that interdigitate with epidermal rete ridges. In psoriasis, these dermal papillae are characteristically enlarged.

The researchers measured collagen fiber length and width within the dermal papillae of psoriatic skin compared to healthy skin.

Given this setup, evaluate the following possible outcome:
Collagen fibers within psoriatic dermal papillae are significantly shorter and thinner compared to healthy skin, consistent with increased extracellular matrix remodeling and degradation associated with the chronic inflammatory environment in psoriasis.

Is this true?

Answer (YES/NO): NO